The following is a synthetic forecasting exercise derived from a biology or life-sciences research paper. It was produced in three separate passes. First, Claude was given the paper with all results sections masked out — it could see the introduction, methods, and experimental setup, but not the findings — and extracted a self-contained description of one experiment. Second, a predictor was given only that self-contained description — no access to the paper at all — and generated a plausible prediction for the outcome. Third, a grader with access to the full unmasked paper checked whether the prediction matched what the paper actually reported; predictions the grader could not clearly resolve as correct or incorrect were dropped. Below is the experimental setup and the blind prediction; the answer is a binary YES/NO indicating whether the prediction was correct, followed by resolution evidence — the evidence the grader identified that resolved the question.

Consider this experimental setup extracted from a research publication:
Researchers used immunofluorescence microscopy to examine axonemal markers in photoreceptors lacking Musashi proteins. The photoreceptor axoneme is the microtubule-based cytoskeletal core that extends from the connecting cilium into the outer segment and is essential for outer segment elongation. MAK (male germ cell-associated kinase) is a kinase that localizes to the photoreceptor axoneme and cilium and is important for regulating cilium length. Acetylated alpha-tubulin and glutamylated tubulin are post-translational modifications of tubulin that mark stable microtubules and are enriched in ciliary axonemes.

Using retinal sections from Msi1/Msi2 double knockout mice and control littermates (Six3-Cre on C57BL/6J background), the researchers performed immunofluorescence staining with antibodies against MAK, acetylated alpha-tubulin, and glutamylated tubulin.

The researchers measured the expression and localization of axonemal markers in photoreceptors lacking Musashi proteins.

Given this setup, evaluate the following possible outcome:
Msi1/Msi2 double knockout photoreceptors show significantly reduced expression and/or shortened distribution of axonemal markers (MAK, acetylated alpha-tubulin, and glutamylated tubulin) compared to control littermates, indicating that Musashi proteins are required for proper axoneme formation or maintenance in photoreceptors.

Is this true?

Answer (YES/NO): NO